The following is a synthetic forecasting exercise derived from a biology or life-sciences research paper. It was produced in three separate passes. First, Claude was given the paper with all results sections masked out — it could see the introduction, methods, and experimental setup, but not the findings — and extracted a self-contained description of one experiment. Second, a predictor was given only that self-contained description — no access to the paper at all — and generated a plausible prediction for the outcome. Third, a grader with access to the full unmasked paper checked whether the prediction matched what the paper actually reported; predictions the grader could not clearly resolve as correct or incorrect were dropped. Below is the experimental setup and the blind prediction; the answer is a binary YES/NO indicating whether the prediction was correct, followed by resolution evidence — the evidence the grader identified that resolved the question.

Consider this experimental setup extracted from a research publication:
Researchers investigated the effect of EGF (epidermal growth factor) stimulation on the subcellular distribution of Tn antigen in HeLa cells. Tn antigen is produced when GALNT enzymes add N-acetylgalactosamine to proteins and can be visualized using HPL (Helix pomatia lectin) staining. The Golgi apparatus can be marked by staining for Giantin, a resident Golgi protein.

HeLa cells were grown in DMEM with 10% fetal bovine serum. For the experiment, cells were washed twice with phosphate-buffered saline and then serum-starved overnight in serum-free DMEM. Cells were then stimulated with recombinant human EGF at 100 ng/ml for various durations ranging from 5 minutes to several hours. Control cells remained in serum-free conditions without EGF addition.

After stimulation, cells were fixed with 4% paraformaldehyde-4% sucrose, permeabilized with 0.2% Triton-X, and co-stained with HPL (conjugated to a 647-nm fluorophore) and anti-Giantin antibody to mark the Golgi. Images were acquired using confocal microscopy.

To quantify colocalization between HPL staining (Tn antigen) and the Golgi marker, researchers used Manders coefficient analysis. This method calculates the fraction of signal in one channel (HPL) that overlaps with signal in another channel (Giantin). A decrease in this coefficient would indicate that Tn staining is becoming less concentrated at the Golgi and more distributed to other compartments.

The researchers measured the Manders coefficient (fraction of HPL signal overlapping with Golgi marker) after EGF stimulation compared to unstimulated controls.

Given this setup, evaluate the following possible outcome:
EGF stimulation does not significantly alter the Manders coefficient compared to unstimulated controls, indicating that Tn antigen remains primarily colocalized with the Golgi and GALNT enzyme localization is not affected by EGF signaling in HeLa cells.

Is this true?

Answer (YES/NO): NO